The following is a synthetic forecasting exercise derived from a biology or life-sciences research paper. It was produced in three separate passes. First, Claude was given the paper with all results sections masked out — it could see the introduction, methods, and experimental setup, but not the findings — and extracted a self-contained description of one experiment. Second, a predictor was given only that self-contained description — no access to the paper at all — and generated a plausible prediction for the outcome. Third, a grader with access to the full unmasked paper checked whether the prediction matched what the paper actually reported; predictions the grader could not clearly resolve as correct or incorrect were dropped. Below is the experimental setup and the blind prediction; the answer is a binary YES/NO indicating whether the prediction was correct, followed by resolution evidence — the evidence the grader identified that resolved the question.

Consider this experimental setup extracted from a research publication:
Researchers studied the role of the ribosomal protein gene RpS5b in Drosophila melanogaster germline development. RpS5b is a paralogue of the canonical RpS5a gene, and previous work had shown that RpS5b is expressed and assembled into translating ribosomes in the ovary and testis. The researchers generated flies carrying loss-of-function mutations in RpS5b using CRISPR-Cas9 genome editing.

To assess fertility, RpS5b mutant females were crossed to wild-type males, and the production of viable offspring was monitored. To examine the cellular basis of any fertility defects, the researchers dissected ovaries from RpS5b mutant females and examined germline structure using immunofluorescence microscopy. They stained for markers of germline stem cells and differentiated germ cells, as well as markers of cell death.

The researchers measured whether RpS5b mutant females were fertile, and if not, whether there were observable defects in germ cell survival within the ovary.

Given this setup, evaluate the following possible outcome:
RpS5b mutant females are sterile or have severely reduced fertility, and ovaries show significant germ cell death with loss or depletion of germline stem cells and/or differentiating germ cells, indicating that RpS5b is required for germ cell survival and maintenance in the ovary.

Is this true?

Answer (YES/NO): YES